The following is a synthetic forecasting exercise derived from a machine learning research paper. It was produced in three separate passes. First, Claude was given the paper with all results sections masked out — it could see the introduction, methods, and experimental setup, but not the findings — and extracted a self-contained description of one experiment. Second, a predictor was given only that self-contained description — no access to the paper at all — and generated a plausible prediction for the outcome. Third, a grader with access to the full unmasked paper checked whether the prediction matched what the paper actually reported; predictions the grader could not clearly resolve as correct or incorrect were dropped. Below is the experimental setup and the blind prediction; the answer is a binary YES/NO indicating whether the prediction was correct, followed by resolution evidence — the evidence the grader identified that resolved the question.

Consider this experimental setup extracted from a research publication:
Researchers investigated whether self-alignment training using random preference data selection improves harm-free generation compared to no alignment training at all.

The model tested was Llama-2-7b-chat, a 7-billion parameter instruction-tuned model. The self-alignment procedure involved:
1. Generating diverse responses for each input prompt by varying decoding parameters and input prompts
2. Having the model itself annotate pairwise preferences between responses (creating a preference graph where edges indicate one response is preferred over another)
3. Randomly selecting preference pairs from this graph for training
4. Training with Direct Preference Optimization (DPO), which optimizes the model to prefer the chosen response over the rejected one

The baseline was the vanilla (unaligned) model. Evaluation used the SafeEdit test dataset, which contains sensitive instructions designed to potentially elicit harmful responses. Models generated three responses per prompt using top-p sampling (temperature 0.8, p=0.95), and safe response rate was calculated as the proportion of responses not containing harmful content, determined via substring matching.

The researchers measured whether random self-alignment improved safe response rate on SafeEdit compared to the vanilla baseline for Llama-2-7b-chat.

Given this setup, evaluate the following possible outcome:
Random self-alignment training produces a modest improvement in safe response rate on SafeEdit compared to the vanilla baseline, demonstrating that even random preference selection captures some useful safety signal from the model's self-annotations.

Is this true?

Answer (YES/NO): NO